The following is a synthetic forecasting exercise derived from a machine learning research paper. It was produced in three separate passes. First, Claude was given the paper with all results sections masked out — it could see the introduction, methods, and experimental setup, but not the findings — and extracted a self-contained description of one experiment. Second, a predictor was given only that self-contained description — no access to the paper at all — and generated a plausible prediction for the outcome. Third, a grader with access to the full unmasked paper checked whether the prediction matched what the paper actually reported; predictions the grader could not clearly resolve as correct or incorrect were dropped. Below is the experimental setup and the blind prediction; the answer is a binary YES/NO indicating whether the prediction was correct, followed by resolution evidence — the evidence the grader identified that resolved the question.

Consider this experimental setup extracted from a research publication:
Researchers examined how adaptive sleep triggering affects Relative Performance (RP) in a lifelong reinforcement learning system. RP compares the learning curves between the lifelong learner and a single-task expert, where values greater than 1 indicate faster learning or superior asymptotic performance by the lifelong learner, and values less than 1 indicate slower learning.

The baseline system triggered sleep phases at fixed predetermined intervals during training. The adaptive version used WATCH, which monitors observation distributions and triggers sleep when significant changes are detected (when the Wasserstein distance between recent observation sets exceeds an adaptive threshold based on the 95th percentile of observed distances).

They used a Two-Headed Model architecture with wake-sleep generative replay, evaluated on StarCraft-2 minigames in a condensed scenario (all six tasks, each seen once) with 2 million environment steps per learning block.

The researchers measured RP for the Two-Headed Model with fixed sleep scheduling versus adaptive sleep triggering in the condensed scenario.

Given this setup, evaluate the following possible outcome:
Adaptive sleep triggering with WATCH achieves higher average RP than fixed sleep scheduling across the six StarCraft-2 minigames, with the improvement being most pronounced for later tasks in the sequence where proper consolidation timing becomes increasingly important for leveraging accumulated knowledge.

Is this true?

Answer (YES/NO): NO